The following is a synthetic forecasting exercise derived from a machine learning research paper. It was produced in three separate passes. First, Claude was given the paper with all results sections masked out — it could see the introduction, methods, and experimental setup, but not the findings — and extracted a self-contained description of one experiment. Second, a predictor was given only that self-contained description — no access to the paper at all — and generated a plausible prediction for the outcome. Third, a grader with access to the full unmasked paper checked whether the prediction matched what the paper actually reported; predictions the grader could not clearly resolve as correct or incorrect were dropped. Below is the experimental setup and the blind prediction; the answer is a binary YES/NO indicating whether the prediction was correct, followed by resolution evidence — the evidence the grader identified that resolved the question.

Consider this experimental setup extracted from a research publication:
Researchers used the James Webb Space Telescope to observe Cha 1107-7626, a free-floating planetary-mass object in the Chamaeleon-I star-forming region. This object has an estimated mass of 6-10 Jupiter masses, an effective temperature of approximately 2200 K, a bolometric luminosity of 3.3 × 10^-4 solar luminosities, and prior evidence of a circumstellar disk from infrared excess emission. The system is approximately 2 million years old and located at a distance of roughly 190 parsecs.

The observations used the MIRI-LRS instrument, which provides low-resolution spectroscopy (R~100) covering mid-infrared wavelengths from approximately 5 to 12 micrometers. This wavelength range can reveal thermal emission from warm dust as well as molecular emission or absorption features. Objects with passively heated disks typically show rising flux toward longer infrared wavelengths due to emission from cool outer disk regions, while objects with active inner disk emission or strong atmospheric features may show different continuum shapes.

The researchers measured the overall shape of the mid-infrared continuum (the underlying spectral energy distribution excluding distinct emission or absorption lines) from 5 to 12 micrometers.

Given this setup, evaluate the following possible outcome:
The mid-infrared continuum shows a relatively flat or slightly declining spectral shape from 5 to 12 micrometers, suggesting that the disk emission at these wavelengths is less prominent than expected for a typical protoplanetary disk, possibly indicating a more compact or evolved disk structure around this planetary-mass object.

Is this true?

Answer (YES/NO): NO